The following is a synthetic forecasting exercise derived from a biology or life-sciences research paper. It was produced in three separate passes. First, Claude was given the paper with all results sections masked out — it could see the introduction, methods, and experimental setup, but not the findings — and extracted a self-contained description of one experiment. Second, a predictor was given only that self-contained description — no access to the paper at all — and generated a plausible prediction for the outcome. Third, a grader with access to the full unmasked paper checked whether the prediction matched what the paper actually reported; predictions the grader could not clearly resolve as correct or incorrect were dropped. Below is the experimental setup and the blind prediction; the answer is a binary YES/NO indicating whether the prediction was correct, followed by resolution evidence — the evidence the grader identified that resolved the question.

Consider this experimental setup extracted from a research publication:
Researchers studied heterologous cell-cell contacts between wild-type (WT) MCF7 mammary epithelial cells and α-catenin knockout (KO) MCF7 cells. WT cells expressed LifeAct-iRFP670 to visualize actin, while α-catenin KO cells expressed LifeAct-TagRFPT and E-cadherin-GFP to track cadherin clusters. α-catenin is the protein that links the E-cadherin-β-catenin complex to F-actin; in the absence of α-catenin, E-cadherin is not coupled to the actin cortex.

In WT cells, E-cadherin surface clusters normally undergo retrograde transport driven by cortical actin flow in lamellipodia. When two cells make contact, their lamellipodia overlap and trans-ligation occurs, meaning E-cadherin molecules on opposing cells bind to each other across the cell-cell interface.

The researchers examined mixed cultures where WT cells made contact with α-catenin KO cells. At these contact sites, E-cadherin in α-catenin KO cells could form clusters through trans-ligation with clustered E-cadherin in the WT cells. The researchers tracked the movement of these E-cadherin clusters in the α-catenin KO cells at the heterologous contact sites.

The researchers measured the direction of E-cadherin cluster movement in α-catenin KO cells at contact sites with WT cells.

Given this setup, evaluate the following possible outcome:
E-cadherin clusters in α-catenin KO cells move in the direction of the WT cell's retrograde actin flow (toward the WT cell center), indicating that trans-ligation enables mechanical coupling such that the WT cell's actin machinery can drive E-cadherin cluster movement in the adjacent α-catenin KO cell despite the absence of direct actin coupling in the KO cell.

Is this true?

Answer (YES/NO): YES